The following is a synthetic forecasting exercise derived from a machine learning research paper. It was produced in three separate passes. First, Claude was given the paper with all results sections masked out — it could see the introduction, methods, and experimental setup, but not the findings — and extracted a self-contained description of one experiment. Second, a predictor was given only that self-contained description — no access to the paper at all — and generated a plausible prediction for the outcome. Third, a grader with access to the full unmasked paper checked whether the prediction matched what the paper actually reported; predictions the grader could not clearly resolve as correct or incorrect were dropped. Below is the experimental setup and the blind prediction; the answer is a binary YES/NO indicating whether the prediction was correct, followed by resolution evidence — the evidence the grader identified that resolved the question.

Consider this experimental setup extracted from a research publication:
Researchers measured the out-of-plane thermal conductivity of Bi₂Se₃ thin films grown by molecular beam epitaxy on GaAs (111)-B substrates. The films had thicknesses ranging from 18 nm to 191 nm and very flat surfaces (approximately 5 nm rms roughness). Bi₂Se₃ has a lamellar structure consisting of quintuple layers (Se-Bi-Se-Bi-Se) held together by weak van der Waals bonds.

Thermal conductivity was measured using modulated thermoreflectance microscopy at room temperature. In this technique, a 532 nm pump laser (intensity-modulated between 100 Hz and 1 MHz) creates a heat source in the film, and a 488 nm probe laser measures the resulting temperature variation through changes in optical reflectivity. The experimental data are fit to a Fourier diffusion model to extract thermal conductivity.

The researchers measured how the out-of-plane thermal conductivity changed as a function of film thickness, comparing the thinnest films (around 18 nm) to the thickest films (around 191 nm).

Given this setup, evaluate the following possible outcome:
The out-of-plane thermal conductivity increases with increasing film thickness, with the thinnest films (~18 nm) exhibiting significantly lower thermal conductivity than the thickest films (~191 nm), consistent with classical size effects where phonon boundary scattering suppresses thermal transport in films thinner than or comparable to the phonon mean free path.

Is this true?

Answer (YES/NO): YES